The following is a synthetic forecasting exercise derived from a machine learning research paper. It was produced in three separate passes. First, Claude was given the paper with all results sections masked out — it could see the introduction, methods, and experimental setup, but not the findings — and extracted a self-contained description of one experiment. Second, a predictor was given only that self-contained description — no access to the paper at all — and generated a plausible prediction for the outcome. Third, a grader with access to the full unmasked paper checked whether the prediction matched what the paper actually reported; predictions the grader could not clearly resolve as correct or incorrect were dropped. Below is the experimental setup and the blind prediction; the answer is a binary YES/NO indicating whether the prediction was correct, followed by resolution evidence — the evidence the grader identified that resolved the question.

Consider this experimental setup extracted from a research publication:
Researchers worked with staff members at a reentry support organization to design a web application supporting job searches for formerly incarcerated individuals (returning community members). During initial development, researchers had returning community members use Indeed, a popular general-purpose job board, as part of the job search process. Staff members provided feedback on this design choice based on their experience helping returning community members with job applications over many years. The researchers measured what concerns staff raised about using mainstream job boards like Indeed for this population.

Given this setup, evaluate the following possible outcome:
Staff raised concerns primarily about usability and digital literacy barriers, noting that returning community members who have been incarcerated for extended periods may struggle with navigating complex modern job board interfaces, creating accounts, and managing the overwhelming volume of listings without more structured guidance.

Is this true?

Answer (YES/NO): NO